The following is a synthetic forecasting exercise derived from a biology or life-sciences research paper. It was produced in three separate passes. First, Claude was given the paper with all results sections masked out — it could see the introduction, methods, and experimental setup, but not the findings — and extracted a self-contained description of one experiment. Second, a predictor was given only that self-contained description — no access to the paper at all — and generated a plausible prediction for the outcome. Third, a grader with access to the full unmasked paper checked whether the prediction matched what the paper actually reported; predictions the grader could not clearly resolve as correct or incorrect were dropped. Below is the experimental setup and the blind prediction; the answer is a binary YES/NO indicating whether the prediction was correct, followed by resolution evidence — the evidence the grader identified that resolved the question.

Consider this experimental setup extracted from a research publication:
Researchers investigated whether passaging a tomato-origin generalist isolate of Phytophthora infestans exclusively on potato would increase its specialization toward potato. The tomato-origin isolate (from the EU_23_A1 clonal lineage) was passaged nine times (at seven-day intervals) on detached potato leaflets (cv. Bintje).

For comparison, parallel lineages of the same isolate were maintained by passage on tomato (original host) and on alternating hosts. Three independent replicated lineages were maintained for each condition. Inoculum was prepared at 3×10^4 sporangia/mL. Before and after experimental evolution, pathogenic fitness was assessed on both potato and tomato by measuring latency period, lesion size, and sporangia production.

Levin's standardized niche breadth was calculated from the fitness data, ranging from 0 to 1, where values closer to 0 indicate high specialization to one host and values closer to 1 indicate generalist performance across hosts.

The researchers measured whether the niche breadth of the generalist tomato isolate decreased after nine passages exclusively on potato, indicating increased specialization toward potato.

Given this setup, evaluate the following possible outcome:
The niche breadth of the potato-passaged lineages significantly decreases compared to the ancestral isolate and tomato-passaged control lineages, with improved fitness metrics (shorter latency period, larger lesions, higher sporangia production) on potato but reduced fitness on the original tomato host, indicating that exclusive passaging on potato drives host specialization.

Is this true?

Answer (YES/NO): NO